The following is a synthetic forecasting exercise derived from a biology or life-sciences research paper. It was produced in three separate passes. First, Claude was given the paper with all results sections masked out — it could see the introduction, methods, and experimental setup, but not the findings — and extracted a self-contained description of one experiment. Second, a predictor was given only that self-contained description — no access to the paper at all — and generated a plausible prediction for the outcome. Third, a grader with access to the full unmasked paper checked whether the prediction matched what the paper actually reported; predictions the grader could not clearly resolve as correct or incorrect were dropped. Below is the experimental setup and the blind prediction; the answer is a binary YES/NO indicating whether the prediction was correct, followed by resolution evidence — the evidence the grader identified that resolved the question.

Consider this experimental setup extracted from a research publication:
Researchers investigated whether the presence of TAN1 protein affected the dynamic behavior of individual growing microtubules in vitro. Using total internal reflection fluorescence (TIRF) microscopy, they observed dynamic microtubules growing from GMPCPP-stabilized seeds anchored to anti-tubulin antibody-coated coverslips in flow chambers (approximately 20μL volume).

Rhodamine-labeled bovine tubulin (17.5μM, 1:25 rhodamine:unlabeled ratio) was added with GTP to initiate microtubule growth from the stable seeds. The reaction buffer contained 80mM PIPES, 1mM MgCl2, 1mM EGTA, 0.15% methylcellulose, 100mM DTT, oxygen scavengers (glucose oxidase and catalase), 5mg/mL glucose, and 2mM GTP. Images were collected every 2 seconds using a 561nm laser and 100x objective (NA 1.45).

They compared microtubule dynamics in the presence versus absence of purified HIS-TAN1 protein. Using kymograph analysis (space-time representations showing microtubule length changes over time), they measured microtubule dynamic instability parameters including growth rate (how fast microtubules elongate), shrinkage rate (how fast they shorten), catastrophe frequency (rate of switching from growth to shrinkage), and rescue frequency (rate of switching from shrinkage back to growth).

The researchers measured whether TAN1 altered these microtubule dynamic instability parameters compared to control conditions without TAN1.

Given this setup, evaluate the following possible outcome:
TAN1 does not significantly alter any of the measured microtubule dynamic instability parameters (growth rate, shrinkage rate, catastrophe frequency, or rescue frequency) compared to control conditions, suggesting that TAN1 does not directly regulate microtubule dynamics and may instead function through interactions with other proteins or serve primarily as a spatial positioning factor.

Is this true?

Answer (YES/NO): NO